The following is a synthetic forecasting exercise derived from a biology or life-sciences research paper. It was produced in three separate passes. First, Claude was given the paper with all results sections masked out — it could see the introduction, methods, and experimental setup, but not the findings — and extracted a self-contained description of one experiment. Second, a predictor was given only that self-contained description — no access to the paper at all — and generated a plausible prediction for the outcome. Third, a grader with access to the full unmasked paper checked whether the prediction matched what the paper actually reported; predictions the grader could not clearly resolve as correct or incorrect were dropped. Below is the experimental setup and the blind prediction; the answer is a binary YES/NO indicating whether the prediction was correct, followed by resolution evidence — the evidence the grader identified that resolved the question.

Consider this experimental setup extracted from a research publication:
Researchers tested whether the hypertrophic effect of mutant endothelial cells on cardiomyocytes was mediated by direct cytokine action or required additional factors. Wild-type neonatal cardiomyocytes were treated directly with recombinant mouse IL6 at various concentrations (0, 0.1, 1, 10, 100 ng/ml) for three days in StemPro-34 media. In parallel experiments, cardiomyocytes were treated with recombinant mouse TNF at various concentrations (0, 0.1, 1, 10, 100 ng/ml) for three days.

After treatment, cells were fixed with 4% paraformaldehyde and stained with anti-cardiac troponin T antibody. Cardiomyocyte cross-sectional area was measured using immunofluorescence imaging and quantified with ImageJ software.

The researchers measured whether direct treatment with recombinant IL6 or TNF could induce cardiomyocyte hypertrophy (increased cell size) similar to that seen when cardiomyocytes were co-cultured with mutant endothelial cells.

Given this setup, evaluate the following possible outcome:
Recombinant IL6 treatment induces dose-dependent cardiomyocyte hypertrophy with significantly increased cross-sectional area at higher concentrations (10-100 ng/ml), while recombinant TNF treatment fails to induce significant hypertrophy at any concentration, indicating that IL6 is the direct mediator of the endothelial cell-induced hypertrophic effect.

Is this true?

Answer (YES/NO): NO